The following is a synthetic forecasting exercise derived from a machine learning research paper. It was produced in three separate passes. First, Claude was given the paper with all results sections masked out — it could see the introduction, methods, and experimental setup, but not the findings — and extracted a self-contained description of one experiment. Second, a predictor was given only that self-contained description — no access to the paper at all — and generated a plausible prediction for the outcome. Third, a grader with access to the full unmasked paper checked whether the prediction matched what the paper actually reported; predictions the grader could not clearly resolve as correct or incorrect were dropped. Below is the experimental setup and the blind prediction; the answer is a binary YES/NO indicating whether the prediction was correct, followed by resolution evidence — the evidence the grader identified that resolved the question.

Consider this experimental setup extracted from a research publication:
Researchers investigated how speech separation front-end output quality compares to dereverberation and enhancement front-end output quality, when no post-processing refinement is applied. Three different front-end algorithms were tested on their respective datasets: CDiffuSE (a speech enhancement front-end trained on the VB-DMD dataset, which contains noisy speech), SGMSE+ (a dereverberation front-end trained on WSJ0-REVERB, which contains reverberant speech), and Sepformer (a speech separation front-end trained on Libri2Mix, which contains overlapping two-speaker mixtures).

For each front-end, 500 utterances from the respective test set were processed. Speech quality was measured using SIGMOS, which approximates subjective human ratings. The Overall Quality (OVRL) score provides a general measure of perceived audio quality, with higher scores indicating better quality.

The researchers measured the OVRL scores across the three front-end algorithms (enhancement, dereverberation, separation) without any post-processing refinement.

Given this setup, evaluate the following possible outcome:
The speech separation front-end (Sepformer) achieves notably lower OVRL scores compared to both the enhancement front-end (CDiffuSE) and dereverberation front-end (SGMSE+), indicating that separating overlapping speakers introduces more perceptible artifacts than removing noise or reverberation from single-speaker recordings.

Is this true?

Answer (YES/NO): YES